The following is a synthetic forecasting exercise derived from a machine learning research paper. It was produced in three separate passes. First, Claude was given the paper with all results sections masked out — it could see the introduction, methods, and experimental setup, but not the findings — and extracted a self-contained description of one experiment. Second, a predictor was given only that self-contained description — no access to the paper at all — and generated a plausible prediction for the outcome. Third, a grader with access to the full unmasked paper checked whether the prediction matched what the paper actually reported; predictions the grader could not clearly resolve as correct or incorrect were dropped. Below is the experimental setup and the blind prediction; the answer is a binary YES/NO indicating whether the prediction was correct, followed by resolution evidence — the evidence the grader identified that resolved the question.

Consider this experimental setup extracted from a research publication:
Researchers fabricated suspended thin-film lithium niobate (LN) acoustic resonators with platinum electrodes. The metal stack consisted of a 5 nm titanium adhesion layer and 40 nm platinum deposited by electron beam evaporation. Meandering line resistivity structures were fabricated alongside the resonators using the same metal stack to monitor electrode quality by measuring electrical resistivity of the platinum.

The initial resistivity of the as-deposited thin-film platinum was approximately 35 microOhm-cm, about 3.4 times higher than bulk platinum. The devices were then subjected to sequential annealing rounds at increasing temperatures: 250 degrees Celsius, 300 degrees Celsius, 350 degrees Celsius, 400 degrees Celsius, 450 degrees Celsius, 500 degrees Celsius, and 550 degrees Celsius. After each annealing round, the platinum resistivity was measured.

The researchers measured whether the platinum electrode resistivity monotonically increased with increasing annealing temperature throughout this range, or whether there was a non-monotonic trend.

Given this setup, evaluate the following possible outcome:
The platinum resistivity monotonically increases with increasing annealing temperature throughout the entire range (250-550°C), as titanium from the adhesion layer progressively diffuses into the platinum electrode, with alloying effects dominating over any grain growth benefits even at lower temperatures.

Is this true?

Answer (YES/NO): NO